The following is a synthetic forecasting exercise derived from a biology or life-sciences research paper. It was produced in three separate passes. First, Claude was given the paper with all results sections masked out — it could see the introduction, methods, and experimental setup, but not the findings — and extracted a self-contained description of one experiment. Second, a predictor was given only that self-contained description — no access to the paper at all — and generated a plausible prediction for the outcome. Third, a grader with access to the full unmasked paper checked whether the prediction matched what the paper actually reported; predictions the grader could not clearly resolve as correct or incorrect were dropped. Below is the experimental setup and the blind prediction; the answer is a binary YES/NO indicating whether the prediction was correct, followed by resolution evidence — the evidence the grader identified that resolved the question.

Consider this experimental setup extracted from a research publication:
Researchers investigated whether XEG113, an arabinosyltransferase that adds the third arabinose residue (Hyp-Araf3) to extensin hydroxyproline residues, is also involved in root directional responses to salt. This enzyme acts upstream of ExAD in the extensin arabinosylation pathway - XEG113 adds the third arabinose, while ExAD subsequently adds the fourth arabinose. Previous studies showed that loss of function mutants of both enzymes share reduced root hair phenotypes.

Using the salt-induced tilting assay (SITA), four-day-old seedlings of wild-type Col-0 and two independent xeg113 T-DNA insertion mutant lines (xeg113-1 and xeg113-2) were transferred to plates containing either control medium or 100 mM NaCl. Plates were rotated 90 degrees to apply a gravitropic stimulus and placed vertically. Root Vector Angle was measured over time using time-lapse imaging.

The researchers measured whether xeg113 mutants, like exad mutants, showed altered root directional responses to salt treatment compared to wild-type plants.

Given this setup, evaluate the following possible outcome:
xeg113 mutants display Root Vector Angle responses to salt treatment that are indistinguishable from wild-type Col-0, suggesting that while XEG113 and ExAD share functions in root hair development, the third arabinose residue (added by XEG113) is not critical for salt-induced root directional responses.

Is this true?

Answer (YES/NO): NO